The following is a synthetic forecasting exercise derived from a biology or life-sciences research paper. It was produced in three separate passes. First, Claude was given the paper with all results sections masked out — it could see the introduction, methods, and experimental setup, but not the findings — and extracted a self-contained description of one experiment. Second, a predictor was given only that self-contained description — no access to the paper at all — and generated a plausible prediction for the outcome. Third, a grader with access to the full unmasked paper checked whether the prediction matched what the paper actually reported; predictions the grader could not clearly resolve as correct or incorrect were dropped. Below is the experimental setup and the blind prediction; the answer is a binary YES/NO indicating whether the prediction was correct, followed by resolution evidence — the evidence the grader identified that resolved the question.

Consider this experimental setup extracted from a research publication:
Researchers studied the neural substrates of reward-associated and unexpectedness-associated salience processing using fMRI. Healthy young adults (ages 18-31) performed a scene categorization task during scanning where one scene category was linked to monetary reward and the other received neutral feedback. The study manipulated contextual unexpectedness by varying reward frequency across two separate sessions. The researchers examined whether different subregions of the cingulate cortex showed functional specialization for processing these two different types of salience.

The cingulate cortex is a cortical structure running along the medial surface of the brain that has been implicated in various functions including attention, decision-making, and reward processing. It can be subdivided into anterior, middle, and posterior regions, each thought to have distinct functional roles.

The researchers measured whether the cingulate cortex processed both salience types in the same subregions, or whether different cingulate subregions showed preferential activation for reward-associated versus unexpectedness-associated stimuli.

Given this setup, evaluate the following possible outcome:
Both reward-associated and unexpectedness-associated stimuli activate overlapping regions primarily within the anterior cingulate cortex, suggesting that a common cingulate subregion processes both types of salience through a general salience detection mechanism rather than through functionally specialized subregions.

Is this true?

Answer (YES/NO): NO